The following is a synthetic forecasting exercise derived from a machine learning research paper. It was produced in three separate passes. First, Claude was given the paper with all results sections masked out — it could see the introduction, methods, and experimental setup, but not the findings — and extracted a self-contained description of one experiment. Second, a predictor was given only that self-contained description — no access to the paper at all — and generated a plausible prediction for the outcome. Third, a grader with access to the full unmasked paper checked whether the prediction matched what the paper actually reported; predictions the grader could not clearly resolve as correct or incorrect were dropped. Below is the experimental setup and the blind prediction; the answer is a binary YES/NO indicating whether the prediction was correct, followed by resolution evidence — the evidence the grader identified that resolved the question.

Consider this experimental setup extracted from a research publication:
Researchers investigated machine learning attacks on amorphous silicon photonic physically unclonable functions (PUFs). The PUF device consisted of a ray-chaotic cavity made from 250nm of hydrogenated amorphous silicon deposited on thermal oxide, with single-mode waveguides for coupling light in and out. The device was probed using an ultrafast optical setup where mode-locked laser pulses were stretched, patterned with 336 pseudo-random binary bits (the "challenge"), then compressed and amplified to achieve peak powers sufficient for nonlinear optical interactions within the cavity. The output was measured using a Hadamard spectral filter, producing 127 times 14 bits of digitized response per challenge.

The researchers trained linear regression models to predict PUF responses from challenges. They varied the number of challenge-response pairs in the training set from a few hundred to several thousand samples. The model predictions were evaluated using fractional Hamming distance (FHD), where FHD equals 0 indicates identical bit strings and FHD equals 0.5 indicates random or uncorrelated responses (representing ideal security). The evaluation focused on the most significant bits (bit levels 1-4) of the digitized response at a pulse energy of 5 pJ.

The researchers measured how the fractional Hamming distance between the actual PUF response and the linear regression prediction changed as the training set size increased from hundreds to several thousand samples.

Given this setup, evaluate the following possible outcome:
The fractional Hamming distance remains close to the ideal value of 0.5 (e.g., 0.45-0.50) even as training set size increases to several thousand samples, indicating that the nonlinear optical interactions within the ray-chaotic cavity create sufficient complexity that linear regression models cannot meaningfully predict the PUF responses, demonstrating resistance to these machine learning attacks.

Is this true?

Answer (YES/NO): NO